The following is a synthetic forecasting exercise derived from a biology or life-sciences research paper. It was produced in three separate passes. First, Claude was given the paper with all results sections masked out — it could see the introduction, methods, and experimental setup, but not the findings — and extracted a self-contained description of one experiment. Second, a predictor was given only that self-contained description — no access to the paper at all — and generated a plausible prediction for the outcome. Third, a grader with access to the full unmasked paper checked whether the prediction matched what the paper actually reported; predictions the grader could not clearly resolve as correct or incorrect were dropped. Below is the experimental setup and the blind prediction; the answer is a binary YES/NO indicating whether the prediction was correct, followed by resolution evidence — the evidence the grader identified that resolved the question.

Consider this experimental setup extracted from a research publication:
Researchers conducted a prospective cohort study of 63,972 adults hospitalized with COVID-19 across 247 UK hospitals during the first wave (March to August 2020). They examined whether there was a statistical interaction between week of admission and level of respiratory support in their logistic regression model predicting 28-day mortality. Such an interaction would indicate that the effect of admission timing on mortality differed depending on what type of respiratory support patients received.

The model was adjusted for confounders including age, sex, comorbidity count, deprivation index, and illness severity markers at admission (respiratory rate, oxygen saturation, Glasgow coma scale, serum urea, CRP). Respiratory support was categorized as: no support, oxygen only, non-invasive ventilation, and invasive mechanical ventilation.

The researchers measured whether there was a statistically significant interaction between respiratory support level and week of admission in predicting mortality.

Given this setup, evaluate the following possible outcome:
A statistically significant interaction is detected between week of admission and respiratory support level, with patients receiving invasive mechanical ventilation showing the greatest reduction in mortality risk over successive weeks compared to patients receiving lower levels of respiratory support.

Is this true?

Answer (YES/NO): NO